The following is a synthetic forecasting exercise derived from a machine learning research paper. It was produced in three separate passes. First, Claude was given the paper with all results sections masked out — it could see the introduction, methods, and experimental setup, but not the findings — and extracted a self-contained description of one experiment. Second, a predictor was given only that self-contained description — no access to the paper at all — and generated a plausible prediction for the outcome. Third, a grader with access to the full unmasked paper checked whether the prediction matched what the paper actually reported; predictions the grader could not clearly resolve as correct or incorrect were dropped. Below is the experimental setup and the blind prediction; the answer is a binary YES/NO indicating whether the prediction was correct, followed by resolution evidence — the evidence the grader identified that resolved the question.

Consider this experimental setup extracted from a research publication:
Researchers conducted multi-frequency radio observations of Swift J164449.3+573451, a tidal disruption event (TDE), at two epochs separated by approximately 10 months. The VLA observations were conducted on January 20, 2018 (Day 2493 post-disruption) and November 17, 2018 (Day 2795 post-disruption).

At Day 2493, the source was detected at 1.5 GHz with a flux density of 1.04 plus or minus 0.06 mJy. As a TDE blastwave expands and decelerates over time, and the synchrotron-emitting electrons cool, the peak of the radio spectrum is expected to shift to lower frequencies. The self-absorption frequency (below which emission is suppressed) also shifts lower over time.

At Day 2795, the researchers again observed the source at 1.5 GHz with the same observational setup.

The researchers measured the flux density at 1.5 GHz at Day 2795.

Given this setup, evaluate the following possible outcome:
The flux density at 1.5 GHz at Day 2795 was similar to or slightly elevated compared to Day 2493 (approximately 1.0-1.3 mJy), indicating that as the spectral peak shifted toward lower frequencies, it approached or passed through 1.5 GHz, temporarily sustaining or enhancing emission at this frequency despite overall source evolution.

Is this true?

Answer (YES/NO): NO